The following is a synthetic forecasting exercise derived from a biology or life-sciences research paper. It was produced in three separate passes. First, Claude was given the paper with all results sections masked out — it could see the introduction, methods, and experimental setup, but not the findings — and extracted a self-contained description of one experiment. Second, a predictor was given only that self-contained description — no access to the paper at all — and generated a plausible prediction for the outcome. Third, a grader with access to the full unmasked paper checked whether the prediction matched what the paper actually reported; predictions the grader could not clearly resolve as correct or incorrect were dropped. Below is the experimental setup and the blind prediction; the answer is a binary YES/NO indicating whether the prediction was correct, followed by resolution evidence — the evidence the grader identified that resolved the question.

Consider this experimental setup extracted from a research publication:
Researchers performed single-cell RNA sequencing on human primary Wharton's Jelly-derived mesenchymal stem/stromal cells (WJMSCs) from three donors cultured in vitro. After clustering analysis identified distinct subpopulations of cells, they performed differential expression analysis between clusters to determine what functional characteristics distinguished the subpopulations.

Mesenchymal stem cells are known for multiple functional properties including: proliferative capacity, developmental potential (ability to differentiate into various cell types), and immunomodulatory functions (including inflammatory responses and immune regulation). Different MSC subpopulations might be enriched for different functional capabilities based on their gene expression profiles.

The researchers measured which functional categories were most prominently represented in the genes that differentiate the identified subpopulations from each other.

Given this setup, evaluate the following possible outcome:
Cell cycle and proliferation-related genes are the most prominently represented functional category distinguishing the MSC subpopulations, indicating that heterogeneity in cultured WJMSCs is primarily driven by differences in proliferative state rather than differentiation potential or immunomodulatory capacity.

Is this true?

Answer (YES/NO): NO